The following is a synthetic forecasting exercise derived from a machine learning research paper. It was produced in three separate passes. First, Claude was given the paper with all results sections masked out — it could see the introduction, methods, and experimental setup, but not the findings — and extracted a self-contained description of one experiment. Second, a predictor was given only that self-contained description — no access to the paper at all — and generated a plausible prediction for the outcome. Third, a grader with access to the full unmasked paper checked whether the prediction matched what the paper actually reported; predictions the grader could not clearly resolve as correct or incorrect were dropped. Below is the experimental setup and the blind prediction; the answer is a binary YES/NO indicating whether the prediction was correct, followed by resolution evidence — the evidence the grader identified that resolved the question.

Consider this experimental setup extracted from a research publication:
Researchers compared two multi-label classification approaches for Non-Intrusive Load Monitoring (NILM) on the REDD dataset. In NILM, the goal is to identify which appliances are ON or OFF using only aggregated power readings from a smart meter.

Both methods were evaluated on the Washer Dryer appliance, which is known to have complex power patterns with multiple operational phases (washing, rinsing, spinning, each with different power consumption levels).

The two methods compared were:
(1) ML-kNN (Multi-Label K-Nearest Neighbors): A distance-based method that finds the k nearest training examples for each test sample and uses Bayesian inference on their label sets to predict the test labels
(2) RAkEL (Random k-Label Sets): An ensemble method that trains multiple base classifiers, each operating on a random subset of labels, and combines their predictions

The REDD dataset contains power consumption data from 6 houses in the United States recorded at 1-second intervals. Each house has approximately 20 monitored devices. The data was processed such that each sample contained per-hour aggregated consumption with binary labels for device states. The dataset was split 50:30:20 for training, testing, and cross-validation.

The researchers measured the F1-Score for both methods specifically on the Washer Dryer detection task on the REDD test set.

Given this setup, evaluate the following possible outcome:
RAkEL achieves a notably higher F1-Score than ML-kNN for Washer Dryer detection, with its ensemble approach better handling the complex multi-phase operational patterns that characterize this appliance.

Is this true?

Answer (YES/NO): YES